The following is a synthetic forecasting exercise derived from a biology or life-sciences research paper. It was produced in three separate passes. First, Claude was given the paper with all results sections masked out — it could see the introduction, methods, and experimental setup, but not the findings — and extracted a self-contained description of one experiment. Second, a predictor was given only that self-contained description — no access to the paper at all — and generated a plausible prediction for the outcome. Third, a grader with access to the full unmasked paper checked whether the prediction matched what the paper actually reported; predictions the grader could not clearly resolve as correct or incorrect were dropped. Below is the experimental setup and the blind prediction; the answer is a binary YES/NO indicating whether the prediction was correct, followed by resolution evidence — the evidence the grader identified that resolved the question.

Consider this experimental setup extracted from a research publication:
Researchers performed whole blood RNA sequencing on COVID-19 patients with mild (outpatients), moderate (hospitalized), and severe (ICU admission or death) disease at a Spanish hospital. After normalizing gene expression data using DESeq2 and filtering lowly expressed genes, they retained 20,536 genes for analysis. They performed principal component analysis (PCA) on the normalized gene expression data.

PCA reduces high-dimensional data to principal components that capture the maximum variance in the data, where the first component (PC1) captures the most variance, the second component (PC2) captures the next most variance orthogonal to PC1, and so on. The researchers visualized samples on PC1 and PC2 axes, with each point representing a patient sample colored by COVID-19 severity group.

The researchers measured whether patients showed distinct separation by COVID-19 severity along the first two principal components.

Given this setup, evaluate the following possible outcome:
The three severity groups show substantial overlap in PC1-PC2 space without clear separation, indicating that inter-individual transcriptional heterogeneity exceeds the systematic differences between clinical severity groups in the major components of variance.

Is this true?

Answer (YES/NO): NO